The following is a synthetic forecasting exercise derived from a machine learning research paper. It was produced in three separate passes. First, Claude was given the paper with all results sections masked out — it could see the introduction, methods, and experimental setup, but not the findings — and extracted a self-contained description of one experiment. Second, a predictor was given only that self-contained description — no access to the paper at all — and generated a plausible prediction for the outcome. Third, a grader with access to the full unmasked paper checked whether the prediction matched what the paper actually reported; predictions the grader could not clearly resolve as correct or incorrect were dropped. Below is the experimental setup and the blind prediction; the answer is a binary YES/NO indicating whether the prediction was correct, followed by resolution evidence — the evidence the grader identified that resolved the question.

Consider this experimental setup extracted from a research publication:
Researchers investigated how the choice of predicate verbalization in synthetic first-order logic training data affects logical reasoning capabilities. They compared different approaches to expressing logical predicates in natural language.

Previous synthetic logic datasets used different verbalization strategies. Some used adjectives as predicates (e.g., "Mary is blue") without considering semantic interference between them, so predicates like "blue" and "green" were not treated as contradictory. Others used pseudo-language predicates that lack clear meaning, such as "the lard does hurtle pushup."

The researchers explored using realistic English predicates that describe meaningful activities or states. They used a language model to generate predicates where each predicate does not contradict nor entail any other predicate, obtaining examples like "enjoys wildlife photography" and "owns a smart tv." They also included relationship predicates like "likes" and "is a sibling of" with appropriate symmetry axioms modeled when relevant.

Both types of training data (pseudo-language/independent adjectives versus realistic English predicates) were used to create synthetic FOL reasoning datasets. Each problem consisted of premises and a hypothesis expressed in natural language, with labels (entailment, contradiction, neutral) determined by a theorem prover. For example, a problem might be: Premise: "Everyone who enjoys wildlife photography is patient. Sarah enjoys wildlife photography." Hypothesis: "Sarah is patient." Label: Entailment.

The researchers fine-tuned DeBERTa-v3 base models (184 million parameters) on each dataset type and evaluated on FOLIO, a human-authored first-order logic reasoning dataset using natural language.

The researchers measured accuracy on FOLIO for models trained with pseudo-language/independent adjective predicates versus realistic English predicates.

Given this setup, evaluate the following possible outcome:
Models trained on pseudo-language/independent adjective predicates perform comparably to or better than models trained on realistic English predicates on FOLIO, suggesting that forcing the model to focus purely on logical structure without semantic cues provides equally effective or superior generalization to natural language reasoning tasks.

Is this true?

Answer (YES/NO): NO